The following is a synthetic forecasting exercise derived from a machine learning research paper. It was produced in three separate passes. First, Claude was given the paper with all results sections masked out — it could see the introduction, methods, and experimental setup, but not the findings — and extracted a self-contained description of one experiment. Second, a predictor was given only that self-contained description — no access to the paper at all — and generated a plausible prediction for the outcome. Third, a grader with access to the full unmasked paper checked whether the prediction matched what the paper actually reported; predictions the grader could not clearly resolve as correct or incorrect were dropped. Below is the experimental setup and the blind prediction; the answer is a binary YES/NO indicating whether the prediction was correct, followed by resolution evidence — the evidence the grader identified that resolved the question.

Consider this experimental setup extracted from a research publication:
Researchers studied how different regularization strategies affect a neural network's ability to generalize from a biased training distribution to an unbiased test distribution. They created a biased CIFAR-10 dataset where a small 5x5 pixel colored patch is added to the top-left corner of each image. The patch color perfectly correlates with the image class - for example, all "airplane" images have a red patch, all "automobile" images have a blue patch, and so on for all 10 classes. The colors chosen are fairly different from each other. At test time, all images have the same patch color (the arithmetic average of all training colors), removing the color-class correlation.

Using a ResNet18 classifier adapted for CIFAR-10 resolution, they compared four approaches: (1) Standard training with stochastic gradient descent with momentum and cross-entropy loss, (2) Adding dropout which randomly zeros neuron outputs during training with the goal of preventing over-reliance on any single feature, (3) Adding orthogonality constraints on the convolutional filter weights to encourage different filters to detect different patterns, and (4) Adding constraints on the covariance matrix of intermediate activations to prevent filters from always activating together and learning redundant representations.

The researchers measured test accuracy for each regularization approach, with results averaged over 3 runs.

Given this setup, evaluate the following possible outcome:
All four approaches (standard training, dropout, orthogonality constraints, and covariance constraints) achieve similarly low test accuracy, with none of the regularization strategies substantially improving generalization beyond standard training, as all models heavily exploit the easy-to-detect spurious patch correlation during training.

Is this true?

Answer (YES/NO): NO